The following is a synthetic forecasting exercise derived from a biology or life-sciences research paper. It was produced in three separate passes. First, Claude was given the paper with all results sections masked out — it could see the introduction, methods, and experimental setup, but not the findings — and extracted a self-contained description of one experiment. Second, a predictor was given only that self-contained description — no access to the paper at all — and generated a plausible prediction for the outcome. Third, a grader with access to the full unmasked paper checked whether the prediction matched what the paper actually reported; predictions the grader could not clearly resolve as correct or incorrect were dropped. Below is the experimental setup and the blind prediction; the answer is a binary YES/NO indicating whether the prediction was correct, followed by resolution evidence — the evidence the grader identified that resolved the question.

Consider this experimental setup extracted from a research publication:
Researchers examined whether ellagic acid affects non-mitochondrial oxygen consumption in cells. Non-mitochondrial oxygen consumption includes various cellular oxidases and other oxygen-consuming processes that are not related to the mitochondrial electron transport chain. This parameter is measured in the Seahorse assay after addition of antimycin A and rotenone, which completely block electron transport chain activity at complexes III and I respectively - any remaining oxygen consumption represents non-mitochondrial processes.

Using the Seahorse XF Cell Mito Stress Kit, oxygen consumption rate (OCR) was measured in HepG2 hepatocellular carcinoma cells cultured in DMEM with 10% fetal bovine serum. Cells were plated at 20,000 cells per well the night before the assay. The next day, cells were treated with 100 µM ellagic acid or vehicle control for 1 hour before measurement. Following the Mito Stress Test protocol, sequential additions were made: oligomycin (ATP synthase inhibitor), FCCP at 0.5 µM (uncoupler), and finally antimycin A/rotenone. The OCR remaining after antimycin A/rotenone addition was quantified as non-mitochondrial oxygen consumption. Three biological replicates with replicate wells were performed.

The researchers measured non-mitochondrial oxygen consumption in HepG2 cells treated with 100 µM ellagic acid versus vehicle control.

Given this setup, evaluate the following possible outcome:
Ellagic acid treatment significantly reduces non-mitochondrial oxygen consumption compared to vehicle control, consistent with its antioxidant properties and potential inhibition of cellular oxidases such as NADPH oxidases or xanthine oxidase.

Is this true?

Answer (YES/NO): YES